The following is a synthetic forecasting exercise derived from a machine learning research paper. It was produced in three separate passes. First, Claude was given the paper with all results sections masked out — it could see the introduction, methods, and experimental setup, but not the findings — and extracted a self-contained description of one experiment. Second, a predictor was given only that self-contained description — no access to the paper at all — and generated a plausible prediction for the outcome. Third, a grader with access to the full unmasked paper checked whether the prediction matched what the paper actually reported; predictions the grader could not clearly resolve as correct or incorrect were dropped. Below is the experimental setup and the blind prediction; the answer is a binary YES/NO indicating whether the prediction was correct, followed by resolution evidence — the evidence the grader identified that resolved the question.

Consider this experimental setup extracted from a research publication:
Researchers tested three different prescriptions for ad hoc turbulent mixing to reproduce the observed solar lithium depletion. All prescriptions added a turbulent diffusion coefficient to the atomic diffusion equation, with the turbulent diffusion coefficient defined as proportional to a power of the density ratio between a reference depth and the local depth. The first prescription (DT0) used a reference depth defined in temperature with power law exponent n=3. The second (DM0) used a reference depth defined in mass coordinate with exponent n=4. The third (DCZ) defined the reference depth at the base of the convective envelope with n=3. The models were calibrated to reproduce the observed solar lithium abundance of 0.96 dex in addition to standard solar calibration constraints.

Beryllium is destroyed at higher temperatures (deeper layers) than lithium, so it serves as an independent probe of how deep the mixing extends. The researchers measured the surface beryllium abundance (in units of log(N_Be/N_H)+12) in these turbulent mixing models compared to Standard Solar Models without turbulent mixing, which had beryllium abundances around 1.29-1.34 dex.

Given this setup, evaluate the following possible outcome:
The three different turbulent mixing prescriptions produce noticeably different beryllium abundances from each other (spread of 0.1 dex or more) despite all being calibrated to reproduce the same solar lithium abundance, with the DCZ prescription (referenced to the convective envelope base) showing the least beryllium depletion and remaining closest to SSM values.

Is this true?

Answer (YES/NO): NO